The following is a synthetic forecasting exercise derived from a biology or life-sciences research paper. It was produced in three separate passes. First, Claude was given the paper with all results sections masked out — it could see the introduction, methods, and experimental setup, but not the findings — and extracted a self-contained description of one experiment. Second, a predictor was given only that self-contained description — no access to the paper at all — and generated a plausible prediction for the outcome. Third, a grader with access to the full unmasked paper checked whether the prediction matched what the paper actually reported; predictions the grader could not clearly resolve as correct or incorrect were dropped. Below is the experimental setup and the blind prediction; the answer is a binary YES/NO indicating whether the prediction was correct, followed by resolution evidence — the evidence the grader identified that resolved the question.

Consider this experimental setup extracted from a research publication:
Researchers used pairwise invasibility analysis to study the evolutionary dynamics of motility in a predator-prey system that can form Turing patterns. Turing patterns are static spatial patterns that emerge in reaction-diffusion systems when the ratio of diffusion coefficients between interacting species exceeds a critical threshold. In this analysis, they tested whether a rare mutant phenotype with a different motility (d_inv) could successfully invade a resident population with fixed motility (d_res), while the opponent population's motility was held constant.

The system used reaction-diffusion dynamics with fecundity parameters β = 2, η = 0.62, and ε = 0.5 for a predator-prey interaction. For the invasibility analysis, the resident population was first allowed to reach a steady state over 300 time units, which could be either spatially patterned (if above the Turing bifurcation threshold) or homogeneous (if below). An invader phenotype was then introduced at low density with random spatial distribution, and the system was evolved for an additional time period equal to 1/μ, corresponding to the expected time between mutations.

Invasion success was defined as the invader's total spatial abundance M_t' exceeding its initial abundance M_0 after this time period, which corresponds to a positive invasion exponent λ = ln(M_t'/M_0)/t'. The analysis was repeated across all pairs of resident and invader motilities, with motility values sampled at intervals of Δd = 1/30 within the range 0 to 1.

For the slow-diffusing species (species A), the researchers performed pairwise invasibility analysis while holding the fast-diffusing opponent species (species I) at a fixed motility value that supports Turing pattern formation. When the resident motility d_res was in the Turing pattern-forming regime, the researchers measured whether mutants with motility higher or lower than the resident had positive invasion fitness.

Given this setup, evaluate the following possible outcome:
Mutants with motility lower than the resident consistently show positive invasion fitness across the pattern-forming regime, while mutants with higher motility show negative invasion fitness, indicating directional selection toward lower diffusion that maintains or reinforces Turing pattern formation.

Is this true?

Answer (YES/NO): NO